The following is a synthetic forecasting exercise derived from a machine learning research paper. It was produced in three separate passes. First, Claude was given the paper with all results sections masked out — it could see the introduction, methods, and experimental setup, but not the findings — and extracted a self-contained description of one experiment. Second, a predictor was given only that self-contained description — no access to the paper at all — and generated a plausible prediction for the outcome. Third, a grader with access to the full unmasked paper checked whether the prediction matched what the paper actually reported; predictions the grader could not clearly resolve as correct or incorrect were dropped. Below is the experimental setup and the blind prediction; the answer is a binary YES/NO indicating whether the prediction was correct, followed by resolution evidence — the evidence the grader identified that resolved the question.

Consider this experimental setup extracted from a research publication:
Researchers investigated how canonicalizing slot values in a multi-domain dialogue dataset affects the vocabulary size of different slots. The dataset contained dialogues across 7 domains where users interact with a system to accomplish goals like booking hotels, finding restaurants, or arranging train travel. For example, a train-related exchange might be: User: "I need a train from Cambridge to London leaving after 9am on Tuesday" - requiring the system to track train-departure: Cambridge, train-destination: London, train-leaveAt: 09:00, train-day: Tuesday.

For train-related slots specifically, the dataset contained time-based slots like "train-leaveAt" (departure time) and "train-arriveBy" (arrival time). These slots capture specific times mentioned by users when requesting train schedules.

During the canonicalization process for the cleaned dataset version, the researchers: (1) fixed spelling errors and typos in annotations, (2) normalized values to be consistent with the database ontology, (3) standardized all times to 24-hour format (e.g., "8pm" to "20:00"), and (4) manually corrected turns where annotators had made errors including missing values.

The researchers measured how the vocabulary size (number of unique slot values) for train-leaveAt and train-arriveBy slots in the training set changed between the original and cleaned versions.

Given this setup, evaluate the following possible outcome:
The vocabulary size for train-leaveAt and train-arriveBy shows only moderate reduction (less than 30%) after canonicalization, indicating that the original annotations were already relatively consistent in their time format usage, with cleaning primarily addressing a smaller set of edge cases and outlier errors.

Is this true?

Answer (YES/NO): NO